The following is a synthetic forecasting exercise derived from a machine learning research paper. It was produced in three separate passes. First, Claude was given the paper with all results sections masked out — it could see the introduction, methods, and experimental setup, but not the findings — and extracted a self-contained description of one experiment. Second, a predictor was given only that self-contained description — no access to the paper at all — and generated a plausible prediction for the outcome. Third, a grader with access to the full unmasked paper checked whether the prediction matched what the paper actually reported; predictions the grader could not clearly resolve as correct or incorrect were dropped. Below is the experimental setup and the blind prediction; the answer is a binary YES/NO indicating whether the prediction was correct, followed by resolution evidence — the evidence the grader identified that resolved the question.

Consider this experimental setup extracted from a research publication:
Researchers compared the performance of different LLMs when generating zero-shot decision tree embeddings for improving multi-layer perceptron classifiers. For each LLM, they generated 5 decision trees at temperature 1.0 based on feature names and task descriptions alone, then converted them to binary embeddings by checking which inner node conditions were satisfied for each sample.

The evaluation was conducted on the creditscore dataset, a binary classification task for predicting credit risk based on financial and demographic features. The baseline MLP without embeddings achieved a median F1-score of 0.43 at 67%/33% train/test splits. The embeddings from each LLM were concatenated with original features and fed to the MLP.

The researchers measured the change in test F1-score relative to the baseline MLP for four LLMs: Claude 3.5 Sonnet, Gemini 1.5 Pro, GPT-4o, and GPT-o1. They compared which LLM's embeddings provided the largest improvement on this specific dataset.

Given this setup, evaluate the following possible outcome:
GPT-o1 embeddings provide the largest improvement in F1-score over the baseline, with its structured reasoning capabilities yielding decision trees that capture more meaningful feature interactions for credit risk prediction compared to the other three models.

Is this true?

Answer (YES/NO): NO